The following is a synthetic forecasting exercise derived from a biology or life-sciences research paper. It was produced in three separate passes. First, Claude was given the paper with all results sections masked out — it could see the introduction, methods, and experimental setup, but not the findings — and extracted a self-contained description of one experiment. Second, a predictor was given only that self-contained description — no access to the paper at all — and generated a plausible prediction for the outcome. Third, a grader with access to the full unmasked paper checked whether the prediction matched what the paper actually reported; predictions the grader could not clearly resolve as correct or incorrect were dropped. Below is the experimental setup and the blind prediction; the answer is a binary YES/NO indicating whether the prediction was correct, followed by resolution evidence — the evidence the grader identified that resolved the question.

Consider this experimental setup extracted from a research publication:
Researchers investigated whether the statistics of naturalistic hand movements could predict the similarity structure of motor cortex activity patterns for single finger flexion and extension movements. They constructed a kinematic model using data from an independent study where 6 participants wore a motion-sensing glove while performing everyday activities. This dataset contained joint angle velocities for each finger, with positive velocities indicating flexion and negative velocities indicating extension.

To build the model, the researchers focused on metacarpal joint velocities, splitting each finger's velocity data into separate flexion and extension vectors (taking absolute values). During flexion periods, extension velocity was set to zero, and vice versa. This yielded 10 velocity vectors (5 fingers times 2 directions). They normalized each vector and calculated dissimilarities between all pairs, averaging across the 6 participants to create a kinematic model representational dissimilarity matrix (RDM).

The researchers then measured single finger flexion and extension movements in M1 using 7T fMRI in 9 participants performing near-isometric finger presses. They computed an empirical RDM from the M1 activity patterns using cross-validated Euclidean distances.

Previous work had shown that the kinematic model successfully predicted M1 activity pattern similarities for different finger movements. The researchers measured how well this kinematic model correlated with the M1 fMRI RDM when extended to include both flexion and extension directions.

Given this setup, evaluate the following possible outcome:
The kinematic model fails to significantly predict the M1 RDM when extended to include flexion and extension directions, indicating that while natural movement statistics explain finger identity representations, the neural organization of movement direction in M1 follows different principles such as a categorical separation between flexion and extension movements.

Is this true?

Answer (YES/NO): NO